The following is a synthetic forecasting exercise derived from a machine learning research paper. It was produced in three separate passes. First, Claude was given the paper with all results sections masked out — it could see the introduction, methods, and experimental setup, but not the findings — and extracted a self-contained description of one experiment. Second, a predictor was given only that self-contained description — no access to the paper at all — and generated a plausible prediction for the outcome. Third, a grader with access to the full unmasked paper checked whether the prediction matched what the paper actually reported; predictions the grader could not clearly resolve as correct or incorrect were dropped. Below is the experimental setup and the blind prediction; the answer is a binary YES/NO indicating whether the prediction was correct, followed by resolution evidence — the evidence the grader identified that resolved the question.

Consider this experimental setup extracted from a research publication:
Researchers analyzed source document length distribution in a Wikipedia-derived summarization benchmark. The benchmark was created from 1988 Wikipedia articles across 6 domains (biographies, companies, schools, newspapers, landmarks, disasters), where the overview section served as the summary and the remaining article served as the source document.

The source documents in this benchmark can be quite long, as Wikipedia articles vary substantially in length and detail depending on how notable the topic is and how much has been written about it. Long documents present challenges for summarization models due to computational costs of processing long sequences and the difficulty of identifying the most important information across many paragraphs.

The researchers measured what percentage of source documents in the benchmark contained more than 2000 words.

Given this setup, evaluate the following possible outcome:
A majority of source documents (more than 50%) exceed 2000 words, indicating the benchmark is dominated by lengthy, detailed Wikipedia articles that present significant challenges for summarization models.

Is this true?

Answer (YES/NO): NO